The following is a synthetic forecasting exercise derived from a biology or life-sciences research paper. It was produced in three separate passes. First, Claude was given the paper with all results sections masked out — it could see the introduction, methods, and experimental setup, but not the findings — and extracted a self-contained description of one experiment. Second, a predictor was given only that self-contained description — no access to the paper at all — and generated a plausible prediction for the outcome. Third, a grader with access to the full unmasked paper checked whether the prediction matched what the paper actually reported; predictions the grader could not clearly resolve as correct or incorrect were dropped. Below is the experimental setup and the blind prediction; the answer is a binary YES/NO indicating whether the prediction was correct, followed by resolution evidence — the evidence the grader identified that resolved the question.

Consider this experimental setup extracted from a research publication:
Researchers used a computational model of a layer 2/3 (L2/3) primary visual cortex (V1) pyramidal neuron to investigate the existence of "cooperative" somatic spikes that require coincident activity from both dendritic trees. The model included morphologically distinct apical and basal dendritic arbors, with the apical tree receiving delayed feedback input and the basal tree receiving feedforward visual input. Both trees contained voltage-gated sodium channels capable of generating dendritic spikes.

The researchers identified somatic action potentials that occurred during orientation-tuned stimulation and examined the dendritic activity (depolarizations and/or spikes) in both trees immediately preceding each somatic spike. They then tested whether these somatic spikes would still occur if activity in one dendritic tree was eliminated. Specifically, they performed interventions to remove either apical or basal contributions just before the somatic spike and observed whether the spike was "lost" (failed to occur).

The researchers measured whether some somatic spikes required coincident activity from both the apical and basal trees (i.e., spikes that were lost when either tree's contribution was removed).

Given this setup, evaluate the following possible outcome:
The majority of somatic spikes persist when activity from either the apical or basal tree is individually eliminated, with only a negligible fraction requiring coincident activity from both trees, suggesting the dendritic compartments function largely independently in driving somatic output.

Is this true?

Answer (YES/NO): NO